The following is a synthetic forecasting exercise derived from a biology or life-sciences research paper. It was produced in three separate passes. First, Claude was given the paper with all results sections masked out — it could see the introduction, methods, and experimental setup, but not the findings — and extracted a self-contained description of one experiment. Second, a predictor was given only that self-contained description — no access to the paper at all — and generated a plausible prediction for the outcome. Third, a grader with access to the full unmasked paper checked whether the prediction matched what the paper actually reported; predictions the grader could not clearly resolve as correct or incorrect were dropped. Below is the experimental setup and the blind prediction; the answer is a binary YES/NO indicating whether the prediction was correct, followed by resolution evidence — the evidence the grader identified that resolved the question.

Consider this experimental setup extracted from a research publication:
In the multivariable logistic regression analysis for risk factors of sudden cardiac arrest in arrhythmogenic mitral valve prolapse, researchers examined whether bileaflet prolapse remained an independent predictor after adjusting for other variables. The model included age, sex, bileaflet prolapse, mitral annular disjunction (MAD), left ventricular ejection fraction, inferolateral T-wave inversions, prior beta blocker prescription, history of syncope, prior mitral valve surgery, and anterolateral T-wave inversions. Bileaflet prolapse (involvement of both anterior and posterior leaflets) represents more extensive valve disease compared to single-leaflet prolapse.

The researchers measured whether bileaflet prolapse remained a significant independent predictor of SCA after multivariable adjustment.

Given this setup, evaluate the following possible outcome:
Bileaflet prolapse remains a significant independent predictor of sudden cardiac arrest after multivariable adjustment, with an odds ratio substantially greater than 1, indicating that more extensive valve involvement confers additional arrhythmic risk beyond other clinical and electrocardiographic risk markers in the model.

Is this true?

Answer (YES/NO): NO